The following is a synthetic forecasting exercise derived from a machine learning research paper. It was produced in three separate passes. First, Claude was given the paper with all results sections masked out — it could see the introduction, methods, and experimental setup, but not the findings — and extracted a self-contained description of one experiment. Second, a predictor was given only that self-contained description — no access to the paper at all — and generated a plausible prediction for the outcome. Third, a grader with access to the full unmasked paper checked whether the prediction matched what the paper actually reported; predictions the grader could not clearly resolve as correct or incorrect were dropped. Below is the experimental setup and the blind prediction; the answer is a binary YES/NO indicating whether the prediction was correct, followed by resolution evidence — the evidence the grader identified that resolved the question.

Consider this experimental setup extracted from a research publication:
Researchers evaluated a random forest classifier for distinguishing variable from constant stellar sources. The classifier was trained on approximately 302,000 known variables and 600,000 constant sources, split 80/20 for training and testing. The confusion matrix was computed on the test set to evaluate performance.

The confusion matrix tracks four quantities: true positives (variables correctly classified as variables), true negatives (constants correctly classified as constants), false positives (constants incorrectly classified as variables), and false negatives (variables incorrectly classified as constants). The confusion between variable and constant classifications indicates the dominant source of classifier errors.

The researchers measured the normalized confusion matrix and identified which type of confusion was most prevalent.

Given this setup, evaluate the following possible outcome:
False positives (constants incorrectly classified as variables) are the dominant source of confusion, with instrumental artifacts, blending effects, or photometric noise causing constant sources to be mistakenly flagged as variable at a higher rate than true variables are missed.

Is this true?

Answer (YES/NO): NO